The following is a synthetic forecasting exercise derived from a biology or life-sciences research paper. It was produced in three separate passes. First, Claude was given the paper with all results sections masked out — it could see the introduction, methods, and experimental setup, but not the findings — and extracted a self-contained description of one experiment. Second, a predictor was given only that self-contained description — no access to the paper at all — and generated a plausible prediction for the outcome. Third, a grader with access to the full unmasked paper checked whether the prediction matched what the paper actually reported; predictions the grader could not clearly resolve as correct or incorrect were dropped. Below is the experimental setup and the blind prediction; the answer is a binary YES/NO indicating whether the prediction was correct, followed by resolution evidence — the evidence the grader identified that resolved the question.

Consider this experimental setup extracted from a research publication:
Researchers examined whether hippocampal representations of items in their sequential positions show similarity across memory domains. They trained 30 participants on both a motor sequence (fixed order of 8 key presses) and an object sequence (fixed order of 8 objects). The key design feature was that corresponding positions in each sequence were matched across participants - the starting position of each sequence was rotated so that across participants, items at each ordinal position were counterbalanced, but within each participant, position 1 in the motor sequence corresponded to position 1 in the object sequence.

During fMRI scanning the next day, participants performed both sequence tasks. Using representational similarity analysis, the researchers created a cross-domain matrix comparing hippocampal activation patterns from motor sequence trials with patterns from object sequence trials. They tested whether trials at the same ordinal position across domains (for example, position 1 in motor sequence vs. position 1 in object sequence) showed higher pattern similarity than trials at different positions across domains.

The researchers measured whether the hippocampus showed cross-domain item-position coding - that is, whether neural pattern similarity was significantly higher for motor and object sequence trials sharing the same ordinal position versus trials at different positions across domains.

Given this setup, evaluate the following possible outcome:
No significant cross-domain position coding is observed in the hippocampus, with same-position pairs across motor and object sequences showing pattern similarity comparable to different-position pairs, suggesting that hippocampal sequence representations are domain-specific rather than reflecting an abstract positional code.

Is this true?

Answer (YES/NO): NO